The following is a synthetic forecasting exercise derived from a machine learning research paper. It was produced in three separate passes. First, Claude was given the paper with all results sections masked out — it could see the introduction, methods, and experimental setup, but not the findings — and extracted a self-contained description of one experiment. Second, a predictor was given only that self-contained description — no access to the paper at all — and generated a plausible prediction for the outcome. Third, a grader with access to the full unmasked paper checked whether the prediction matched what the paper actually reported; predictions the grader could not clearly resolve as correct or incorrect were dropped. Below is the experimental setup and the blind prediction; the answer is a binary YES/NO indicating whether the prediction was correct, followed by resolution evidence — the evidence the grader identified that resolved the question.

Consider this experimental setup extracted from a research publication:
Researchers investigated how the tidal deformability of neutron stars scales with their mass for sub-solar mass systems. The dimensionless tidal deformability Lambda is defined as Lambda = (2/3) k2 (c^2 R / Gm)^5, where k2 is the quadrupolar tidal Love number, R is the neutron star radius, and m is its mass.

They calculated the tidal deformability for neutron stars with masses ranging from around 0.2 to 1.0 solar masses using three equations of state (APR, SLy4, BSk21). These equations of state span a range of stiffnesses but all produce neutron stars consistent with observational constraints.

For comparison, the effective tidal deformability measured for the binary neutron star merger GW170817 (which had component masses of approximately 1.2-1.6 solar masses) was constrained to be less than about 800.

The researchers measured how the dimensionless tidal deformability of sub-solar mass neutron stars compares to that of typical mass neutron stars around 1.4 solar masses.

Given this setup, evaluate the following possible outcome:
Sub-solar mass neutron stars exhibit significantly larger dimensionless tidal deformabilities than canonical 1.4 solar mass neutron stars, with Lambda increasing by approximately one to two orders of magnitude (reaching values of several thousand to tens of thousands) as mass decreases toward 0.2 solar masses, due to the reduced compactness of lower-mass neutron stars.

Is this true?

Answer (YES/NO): NO